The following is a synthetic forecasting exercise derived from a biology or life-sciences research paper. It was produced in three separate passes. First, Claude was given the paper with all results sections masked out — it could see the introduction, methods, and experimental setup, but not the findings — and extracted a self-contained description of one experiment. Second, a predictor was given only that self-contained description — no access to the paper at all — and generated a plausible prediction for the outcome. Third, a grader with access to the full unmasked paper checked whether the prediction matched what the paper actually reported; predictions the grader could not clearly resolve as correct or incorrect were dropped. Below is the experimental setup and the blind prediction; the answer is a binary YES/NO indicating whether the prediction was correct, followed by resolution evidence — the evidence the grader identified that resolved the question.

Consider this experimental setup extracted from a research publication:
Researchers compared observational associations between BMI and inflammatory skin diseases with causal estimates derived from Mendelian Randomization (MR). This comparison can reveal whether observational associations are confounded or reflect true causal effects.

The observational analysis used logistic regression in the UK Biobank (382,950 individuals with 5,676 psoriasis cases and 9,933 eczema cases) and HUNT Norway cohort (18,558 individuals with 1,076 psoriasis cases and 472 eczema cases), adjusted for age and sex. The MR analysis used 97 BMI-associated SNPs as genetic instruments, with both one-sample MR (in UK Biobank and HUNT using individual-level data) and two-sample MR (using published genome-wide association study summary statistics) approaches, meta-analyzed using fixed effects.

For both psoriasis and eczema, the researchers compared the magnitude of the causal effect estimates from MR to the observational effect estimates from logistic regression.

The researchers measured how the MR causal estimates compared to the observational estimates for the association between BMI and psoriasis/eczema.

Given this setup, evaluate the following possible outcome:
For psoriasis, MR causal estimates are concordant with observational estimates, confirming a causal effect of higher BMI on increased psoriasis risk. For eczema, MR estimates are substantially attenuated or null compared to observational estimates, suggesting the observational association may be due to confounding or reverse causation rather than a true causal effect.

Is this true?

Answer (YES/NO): NO